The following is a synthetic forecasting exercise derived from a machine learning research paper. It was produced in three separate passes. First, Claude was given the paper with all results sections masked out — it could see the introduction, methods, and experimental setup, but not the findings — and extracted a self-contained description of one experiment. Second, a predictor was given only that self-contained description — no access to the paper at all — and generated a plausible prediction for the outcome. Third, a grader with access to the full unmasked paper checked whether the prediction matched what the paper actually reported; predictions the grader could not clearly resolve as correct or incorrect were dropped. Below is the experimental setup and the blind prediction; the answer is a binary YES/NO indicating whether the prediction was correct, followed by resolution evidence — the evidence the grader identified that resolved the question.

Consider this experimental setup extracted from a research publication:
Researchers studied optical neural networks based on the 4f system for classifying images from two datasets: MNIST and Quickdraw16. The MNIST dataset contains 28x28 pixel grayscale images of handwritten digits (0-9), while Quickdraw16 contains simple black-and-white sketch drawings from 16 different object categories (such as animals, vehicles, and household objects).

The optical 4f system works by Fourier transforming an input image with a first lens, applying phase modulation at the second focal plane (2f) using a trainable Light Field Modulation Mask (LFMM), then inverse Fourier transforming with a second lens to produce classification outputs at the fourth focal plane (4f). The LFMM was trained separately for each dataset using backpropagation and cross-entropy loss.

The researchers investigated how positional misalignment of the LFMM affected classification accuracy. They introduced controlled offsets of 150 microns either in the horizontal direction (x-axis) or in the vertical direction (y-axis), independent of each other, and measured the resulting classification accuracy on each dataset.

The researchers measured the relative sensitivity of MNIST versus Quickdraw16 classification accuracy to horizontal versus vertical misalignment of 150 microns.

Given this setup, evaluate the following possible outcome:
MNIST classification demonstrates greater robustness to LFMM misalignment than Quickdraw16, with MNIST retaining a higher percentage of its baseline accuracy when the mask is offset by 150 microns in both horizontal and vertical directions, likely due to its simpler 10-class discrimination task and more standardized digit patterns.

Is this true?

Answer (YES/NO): NO